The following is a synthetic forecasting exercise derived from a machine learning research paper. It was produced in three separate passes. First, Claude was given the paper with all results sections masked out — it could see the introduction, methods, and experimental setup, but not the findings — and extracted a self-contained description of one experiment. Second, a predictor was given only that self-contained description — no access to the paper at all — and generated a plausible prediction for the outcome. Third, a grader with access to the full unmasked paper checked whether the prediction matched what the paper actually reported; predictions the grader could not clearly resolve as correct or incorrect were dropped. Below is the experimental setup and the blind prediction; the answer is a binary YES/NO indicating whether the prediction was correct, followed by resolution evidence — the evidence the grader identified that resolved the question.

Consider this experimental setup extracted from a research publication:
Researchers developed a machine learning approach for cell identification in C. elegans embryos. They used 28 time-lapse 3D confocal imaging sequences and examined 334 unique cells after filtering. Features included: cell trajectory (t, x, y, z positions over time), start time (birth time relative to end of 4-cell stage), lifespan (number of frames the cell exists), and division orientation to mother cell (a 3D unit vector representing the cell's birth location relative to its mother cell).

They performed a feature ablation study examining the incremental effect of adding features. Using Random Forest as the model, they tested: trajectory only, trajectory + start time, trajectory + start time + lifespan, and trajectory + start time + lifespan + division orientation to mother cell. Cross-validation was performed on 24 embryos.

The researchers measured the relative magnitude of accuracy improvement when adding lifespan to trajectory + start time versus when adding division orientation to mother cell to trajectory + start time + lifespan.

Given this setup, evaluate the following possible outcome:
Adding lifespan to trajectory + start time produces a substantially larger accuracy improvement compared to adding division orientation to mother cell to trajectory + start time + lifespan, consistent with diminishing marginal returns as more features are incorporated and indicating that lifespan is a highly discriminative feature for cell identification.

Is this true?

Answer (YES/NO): NO